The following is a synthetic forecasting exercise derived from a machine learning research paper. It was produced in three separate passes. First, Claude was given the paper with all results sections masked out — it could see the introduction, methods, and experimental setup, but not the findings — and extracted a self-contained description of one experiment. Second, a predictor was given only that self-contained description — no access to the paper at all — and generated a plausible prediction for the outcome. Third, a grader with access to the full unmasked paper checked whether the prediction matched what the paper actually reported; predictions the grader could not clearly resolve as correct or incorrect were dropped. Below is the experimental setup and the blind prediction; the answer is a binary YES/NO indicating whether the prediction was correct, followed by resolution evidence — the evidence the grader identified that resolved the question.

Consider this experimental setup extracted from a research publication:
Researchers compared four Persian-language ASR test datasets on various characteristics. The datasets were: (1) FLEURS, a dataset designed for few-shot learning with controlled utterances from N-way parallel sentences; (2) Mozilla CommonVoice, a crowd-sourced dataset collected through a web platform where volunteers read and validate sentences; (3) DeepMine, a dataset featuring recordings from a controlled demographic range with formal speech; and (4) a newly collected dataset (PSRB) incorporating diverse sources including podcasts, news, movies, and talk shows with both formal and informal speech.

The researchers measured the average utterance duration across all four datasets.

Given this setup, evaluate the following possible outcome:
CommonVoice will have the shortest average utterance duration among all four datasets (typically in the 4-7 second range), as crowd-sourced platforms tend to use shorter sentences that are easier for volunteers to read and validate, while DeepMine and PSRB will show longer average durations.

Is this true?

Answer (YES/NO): YES